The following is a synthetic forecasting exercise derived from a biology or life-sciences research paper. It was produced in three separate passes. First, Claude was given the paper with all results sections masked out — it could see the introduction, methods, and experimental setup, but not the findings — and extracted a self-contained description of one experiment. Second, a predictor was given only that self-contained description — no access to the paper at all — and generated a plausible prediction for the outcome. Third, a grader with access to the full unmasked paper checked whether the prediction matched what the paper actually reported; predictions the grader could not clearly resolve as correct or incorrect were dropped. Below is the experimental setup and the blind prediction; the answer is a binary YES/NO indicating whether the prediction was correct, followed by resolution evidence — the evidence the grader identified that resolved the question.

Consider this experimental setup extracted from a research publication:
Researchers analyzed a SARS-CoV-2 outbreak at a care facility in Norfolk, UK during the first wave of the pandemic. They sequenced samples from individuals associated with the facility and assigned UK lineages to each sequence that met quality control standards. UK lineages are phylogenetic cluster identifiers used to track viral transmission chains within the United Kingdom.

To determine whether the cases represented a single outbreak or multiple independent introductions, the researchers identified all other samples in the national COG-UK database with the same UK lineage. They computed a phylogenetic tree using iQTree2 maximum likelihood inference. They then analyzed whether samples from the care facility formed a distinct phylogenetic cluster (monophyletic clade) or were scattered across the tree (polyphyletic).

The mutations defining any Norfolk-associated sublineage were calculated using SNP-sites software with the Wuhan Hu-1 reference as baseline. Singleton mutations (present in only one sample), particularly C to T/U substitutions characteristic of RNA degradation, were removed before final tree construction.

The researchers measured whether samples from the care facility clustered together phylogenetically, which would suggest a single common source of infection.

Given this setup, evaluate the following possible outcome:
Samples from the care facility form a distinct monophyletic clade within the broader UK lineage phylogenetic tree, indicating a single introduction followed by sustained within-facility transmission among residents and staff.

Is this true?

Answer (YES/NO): YES